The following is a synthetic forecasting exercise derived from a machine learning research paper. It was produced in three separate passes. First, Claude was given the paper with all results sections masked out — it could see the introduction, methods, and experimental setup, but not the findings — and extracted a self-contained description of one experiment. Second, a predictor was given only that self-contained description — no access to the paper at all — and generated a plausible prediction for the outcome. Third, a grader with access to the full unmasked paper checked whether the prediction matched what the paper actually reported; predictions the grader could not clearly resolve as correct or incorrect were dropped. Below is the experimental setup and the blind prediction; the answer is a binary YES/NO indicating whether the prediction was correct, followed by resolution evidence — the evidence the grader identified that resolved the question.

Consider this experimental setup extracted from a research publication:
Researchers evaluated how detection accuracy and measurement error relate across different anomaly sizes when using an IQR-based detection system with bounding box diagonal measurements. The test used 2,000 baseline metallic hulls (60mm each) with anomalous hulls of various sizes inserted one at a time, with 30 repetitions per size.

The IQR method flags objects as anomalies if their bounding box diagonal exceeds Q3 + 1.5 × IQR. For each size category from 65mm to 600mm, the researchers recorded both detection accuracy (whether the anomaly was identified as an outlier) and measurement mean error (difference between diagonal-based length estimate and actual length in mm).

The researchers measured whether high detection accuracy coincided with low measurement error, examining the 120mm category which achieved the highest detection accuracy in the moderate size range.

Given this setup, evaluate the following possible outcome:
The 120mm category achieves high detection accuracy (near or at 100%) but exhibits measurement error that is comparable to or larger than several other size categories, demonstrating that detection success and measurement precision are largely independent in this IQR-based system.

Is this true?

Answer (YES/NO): NO